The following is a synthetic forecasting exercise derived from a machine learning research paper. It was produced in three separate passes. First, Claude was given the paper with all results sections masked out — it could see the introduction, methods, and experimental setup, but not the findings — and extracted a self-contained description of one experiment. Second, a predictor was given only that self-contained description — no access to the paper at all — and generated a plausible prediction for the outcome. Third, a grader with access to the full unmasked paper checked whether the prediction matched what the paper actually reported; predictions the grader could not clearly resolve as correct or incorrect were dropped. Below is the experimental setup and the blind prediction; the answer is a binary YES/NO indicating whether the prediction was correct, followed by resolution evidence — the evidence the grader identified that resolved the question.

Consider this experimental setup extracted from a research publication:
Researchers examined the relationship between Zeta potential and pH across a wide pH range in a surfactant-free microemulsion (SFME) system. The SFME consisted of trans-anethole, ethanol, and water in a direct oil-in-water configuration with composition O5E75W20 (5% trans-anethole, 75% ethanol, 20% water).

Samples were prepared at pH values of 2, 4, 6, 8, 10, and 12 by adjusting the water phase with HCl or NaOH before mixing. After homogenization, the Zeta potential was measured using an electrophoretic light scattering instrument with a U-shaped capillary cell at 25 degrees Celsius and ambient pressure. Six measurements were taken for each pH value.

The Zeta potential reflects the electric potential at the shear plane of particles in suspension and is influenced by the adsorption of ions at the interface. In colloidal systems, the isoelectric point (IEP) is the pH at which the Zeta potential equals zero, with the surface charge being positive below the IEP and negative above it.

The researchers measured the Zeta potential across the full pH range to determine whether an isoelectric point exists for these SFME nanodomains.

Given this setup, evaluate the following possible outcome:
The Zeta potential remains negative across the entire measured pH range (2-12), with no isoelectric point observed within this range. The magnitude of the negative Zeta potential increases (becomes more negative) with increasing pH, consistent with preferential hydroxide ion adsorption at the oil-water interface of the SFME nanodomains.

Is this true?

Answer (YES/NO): NO